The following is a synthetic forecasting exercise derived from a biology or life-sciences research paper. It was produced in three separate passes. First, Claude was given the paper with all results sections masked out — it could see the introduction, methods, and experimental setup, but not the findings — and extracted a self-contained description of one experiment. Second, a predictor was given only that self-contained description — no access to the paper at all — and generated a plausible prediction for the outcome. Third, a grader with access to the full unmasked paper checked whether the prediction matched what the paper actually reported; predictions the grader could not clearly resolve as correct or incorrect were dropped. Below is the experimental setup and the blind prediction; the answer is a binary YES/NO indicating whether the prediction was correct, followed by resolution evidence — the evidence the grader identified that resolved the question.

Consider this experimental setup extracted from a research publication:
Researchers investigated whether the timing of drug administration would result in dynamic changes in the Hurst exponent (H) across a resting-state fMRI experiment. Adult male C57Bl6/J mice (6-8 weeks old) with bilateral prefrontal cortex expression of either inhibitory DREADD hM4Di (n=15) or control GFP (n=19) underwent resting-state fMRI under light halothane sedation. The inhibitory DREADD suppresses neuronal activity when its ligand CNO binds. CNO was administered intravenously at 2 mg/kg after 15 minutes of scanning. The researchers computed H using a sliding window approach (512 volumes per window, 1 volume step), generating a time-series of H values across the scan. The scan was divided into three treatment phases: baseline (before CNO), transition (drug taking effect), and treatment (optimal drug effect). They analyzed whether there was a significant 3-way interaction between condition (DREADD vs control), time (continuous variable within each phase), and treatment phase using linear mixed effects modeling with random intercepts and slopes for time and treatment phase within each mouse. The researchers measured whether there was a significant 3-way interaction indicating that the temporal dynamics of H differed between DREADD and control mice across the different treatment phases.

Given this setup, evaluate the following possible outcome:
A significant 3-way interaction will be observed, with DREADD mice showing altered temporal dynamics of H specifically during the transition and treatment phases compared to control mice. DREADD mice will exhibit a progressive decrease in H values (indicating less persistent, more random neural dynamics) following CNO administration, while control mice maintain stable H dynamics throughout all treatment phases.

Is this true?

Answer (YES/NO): NO